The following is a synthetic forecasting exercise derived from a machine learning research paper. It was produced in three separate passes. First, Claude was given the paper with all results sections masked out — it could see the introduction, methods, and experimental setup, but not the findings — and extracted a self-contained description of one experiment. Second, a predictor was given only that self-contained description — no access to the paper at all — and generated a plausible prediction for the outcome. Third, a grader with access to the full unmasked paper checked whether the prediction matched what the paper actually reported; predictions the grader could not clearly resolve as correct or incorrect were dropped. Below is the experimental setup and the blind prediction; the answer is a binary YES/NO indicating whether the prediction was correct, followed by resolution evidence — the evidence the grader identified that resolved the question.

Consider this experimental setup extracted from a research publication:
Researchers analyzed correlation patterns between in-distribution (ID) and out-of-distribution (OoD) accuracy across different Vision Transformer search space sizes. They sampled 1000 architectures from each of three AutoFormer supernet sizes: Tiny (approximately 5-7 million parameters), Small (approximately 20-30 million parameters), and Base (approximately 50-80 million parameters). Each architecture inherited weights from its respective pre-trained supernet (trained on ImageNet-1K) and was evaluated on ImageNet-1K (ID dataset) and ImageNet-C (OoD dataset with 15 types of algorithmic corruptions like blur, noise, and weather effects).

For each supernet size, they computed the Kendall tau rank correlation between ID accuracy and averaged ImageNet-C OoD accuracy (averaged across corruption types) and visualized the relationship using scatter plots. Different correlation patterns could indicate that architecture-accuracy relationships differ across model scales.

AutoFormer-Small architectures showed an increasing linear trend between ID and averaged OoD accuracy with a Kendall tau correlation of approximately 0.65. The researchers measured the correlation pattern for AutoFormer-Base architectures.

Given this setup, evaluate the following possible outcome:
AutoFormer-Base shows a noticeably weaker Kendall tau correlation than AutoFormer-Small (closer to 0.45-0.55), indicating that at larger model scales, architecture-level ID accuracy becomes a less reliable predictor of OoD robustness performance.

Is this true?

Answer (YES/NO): NO